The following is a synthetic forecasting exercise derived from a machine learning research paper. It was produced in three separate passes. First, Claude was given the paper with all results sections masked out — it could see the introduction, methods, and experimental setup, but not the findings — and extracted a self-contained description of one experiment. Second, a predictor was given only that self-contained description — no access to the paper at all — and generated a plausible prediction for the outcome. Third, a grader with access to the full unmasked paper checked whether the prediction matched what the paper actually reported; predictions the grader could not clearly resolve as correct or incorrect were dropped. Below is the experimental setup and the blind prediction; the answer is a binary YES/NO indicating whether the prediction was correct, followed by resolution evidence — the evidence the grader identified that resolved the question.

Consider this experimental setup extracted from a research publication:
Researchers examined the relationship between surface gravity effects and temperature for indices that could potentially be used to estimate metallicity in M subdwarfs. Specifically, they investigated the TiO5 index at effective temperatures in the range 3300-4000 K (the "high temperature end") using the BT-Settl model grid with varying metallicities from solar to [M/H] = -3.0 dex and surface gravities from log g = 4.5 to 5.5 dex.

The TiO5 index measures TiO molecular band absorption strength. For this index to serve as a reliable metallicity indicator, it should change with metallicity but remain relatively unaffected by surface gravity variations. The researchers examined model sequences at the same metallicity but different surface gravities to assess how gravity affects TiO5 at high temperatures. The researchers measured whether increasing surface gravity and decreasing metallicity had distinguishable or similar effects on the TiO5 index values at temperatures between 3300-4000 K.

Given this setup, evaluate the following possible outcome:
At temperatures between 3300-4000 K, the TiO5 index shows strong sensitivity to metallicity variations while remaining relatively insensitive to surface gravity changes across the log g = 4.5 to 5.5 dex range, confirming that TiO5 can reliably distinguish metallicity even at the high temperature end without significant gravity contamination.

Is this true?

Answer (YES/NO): NO